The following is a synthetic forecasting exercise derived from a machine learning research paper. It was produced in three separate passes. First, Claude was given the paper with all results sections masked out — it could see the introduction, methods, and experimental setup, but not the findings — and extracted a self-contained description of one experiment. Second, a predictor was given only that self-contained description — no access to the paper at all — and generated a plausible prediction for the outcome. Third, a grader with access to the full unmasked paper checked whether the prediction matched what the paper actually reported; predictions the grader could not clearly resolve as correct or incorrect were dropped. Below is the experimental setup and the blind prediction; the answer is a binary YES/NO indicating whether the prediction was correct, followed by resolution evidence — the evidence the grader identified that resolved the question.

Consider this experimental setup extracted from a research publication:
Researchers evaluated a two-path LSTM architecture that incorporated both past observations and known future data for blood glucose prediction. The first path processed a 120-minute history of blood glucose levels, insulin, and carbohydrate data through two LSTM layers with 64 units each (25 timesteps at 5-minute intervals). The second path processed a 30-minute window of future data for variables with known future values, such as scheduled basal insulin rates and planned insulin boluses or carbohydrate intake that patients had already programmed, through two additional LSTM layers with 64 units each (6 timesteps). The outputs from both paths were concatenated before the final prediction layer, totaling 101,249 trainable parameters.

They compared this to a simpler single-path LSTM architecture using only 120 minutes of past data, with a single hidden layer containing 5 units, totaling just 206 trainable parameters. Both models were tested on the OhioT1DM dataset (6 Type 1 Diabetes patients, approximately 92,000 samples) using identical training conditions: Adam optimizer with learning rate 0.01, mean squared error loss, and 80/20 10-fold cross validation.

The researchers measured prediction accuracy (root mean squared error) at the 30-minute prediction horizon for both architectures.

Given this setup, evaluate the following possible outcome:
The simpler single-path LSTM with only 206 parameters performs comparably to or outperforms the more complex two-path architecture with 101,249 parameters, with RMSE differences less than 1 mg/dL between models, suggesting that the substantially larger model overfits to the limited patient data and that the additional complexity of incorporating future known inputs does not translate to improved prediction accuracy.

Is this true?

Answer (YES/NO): NO